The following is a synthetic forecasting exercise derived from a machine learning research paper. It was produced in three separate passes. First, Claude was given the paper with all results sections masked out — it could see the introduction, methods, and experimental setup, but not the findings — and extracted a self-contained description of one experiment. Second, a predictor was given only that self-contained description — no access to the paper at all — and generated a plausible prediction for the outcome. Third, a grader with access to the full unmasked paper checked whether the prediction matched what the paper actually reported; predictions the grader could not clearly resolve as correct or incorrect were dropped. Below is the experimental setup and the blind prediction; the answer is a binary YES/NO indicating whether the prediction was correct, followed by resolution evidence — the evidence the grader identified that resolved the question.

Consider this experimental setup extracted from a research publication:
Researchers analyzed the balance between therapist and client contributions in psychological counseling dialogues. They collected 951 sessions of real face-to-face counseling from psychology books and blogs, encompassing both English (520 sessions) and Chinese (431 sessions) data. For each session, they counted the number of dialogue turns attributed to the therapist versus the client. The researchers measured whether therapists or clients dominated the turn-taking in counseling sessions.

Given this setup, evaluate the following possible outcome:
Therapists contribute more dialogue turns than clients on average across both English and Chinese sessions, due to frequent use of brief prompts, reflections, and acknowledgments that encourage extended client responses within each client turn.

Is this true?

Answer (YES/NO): NO